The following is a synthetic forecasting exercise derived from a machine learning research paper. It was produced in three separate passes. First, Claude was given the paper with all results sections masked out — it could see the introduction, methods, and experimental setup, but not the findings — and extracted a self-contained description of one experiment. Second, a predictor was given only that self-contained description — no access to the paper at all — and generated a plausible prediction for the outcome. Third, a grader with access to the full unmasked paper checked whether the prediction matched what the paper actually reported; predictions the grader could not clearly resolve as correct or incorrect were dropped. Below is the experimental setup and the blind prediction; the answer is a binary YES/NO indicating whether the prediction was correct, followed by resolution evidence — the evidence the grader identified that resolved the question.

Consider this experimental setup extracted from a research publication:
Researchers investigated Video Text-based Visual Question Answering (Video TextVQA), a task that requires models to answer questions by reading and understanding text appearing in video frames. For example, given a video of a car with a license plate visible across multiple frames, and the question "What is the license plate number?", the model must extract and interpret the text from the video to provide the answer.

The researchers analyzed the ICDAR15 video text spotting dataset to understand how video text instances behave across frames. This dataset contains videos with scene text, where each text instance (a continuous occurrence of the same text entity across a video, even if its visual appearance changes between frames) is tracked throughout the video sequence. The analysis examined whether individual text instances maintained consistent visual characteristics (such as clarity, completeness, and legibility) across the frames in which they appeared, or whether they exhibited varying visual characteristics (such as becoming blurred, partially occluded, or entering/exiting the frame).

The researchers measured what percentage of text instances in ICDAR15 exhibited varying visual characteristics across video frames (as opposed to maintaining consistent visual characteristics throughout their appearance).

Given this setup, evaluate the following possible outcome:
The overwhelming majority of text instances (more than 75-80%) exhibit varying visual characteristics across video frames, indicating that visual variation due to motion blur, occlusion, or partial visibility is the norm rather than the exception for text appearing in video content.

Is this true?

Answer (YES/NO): NO